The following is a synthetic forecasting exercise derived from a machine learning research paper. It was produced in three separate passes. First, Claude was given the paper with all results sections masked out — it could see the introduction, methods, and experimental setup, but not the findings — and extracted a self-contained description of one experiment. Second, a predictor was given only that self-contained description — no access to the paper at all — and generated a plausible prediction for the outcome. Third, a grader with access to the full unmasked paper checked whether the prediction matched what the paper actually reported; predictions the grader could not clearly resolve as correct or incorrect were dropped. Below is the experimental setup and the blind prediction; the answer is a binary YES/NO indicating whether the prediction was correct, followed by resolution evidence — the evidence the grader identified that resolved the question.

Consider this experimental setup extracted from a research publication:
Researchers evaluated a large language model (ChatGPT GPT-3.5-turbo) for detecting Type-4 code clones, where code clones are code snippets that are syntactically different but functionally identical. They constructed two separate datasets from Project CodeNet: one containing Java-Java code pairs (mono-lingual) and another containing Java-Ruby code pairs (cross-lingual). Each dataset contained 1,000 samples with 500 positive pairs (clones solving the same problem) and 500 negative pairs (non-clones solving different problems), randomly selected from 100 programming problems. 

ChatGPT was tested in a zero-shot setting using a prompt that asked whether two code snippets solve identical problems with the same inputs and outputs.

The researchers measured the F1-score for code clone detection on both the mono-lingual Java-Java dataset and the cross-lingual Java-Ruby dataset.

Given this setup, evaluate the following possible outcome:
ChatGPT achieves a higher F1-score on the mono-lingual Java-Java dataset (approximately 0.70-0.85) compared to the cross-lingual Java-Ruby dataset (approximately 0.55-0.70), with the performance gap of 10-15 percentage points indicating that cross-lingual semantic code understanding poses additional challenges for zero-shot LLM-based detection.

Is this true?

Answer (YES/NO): NO